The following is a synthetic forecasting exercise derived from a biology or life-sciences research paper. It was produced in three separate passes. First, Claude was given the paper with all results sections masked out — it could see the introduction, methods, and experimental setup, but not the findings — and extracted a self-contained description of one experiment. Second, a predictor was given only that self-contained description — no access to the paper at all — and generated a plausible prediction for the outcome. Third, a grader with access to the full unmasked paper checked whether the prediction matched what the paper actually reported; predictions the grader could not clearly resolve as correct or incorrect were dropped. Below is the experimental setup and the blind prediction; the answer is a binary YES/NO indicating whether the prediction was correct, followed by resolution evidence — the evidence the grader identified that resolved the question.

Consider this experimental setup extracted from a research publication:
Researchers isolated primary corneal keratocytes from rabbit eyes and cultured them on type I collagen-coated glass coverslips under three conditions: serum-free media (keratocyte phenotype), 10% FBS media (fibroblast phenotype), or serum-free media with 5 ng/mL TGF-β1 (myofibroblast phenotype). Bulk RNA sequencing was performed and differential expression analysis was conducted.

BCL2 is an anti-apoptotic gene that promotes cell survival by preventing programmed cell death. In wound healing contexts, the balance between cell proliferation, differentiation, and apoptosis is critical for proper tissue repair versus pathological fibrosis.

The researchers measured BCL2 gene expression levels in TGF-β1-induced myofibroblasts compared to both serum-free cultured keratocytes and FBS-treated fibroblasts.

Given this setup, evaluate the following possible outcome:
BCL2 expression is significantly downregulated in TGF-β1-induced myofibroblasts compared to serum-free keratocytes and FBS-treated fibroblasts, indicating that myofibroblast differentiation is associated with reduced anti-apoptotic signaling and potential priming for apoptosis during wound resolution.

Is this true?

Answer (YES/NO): NO